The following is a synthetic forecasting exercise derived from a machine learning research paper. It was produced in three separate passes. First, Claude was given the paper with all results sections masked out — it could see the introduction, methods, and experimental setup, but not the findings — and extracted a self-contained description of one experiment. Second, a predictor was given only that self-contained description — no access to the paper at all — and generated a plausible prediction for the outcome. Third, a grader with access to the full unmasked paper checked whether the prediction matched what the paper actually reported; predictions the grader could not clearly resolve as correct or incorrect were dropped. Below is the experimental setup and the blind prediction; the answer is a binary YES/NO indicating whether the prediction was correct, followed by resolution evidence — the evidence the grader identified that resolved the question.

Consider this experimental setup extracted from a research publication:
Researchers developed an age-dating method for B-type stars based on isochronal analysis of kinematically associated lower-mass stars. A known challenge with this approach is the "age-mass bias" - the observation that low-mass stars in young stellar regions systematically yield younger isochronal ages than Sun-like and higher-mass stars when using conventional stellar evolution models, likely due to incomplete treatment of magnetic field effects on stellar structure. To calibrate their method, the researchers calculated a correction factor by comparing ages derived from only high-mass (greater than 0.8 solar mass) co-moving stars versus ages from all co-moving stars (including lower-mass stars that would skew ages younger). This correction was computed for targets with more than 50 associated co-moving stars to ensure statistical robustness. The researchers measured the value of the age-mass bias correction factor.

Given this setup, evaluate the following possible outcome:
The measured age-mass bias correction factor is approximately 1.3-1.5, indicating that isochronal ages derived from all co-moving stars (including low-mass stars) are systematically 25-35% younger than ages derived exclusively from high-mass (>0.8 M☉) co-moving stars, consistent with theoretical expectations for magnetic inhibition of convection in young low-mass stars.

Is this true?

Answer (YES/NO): NO